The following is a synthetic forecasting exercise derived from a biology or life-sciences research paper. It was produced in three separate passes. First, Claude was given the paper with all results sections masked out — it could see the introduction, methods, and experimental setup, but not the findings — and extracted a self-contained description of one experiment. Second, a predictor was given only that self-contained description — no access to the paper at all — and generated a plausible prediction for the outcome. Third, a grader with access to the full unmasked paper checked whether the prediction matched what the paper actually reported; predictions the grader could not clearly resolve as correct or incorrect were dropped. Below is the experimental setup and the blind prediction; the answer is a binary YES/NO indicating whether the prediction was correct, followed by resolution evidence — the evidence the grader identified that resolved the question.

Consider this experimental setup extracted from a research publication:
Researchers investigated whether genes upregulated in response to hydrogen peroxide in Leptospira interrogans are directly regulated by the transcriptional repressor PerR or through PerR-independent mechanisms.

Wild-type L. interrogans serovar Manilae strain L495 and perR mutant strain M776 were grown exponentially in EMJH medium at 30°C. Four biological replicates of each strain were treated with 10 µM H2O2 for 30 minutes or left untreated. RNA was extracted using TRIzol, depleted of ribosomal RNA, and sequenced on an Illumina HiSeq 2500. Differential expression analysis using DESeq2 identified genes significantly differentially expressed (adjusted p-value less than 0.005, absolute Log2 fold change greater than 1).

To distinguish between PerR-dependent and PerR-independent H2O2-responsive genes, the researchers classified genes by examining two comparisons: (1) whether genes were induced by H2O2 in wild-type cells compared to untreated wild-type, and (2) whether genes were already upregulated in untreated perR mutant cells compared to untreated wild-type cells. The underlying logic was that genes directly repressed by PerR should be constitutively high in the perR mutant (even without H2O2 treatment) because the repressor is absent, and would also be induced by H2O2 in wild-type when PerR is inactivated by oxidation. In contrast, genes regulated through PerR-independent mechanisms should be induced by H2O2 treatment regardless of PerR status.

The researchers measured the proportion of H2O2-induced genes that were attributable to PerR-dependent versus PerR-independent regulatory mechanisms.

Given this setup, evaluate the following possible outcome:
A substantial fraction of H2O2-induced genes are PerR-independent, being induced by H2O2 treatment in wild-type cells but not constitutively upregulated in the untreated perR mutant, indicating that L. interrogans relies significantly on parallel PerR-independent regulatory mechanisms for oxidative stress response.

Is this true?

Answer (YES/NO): YES